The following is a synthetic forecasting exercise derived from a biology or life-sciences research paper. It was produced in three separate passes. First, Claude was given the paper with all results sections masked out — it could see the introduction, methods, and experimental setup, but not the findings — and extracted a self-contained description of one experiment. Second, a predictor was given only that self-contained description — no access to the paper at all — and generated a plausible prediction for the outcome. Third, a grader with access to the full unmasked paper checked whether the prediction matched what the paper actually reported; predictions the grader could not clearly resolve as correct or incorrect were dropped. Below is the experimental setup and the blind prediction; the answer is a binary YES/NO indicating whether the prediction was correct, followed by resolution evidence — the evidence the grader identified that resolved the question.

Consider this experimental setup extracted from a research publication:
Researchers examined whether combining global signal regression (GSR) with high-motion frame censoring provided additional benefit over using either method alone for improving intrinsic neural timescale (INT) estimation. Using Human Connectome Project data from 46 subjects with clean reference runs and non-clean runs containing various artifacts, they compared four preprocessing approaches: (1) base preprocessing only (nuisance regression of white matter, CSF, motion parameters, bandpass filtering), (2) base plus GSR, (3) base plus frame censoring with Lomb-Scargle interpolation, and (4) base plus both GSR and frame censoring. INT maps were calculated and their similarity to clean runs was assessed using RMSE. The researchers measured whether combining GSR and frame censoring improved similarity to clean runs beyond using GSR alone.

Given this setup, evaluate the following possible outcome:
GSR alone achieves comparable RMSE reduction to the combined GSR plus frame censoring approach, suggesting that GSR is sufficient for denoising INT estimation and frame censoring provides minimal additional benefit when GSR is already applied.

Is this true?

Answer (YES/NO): NO